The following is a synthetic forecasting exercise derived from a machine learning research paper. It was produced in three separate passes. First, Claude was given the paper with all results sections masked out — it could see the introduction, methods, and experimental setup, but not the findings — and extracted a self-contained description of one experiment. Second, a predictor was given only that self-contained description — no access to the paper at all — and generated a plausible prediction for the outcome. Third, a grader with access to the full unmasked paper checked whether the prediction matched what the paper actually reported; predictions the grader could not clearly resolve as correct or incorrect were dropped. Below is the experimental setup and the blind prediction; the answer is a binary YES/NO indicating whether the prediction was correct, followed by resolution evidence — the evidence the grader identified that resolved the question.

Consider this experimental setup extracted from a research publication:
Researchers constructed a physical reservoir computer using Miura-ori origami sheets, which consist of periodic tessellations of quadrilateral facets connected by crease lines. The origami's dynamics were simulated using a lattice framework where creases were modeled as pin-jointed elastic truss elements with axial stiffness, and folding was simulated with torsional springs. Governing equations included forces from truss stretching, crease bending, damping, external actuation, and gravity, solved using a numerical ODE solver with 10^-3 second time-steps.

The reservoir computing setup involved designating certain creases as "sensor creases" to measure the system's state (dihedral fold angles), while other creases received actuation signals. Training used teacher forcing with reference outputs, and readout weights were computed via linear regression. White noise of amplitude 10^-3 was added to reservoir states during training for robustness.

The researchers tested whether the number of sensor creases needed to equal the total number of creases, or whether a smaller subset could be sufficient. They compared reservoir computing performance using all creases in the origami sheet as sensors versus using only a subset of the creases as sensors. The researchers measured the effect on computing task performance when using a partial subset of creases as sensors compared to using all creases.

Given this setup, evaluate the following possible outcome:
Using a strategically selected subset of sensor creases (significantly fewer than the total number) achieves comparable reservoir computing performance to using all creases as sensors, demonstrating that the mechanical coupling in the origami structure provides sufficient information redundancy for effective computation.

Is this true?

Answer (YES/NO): YES